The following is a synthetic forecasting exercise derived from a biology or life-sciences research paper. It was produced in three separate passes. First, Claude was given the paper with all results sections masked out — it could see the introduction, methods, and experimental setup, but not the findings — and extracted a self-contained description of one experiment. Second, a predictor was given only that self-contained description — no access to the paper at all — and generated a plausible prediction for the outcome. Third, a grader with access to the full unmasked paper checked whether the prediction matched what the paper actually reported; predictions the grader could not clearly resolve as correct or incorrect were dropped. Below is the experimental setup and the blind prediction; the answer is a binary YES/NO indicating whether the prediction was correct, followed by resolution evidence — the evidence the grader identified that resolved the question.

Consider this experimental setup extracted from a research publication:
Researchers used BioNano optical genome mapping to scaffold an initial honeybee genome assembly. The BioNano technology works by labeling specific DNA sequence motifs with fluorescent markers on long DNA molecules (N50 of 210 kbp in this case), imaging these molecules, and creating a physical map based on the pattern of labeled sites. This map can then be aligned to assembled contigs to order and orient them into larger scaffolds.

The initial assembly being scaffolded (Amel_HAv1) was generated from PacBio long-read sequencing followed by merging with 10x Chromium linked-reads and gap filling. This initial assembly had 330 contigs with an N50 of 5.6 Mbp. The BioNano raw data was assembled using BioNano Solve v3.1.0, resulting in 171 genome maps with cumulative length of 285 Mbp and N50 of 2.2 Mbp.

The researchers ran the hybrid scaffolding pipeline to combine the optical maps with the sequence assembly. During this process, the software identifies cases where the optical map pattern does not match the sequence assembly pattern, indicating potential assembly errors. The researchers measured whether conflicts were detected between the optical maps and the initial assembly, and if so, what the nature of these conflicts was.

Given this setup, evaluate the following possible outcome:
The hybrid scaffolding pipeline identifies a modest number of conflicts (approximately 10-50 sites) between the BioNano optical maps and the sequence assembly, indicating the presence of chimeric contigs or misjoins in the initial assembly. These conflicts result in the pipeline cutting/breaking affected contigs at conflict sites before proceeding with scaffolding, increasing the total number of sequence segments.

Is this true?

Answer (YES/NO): NO